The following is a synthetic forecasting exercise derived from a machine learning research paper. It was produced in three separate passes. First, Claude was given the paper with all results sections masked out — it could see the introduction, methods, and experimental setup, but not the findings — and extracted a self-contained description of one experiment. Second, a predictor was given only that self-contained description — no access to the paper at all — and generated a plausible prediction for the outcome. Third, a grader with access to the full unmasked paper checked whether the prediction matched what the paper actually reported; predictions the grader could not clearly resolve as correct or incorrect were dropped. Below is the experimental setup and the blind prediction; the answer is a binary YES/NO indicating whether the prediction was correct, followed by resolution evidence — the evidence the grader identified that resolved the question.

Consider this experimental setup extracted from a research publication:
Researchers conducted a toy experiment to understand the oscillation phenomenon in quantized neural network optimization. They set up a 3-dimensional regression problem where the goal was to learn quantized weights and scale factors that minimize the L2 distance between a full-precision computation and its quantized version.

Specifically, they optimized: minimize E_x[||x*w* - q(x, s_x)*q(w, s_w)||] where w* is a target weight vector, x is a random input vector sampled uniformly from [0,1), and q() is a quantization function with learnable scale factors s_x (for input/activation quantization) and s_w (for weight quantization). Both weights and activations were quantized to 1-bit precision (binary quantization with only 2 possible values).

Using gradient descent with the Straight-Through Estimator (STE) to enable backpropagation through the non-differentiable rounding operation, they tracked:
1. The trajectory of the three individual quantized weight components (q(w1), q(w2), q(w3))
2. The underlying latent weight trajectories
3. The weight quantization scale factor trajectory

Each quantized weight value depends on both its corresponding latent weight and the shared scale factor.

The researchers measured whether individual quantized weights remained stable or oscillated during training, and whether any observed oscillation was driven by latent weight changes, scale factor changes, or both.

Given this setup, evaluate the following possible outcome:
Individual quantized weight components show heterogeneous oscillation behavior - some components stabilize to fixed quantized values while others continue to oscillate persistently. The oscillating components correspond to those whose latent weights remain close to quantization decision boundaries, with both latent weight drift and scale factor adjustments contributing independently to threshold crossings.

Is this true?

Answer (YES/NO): NO